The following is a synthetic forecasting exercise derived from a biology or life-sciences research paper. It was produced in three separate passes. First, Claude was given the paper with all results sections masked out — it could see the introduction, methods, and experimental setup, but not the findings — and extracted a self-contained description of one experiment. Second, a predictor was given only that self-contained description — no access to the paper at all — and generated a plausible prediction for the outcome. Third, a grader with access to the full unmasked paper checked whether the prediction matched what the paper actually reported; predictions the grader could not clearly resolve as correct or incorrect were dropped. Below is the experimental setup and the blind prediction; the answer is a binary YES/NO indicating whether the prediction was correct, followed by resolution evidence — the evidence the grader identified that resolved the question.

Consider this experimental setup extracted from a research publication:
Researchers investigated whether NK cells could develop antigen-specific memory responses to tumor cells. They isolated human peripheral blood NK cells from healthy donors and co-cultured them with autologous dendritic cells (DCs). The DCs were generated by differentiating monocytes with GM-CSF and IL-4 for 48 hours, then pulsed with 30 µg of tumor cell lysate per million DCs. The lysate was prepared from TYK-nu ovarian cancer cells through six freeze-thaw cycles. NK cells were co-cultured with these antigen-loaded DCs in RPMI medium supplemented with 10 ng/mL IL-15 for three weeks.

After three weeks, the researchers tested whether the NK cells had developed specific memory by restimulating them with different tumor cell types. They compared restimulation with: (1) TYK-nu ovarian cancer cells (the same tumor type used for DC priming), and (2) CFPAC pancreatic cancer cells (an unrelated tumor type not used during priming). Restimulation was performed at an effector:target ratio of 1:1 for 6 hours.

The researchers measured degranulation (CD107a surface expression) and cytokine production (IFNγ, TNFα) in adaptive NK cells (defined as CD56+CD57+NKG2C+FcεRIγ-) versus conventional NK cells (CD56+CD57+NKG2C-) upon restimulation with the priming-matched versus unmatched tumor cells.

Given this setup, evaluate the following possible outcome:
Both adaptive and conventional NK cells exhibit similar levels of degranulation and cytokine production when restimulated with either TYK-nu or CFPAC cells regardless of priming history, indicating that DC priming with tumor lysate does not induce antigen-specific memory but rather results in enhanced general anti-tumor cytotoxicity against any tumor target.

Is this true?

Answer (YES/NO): NO